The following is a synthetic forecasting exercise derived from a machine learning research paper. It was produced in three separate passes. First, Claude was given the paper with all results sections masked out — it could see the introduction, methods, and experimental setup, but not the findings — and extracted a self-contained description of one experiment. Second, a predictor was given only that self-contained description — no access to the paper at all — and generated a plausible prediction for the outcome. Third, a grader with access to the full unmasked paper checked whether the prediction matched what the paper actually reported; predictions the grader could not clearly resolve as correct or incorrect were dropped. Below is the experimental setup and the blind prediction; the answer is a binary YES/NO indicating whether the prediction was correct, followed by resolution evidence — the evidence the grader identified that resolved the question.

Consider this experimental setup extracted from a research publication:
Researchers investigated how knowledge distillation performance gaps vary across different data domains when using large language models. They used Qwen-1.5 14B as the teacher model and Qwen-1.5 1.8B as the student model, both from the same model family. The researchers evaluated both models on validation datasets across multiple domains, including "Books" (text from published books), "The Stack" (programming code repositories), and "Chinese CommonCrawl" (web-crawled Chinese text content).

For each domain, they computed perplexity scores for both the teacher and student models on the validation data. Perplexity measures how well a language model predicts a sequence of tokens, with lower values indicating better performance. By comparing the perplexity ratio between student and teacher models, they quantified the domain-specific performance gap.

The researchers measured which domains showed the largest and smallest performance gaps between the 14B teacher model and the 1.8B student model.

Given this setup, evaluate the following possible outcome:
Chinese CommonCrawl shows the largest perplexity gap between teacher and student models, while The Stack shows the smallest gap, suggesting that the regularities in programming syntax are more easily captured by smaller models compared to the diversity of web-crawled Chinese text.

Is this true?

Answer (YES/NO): NO